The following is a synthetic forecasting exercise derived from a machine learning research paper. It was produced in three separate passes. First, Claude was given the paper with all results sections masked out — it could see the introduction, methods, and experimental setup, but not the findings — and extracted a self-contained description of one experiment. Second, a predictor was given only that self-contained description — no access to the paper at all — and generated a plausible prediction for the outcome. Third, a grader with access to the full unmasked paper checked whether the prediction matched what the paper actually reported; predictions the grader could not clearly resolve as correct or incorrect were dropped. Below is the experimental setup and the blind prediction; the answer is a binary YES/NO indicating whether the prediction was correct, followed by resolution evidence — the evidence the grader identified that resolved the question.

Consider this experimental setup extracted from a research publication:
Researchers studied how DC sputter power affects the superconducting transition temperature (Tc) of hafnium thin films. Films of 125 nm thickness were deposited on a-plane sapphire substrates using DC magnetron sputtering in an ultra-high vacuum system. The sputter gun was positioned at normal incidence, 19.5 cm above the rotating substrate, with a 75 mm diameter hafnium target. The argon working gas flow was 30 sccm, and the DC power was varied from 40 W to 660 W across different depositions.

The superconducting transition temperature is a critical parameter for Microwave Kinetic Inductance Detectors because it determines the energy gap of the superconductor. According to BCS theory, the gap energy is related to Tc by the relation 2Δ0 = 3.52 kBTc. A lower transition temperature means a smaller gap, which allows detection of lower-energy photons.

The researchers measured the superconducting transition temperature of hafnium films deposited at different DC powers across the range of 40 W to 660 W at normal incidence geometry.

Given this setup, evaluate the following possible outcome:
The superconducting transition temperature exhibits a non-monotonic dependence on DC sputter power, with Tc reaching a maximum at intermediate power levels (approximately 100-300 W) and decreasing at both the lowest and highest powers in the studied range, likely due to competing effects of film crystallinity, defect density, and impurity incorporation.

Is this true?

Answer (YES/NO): NO